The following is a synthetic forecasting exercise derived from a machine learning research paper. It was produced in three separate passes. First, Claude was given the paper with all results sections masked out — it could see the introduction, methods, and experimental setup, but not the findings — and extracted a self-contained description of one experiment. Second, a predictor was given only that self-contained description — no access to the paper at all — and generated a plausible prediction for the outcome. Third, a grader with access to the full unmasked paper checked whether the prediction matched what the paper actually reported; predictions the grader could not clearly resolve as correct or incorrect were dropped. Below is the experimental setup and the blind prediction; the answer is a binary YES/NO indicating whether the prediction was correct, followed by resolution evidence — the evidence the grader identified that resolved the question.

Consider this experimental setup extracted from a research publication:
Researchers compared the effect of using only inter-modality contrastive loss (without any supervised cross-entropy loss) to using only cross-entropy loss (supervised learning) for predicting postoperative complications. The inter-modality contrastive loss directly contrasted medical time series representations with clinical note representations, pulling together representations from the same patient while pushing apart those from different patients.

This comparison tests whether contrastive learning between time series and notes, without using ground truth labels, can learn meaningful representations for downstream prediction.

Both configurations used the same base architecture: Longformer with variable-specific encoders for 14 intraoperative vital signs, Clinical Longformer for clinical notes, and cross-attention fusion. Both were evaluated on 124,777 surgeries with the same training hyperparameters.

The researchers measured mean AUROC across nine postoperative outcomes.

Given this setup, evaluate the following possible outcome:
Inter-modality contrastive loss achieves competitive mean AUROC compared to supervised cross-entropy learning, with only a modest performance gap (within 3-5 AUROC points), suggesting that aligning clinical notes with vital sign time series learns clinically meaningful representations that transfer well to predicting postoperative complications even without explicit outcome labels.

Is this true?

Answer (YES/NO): NO